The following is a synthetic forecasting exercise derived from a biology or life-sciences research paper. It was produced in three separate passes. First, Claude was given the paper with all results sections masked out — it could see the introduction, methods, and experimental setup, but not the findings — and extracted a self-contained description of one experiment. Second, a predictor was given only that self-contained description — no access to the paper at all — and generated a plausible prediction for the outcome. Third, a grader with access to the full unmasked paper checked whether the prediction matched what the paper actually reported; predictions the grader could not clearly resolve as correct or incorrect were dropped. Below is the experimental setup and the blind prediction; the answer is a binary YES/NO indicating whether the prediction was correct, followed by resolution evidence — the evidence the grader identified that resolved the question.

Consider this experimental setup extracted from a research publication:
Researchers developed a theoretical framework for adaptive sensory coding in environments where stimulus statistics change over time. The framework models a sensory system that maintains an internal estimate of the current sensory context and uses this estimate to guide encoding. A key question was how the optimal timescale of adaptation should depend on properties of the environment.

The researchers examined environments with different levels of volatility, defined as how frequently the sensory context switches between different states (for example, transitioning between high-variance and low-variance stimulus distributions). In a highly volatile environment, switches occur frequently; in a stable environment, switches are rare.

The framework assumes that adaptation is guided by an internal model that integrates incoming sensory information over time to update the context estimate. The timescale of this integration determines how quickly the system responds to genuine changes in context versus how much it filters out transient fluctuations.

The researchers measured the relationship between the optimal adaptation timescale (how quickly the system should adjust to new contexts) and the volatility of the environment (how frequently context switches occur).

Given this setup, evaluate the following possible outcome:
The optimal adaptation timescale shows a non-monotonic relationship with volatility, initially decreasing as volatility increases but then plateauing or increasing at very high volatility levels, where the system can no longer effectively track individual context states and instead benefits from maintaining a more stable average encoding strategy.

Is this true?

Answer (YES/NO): NO